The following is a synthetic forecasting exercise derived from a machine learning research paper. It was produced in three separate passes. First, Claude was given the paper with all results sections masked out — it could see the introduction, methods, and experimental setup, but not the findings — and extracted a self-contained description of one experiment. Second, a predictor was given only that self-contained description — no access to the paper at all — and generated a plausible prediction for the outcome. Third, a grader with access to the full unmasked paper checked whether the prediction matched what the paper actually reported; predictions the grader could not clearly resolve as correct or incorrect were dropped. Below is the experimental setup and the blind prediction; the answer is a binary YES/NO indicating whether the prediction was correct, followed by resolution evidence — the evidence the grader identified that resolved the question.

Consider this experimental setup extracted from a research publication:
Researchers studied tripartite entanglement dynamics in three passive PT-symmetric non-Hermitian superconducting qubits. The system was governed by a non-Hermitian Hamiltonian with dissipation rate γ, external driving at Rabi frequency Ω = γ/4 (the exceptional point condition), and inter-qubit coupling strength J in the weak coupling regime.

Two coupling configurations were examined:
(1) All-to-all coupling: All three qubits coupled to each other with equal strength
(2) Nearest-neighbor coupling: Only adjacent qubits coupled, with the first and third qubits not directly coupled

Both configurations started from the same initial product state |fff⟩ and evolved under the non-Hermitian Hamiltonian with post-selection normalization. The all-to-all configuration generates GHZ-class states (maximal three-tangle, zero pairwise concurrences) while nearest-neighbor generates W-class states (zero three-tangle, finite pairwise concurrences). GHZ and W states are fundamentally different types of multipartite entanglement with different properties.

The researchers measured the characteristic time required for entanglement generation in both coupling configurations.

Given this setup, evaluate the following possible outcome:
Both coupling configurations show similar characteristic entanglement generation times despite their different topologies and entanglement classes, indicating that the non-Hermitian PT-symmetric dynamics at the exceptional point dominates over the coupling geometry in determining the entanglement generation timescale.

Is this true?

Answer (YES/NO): YES